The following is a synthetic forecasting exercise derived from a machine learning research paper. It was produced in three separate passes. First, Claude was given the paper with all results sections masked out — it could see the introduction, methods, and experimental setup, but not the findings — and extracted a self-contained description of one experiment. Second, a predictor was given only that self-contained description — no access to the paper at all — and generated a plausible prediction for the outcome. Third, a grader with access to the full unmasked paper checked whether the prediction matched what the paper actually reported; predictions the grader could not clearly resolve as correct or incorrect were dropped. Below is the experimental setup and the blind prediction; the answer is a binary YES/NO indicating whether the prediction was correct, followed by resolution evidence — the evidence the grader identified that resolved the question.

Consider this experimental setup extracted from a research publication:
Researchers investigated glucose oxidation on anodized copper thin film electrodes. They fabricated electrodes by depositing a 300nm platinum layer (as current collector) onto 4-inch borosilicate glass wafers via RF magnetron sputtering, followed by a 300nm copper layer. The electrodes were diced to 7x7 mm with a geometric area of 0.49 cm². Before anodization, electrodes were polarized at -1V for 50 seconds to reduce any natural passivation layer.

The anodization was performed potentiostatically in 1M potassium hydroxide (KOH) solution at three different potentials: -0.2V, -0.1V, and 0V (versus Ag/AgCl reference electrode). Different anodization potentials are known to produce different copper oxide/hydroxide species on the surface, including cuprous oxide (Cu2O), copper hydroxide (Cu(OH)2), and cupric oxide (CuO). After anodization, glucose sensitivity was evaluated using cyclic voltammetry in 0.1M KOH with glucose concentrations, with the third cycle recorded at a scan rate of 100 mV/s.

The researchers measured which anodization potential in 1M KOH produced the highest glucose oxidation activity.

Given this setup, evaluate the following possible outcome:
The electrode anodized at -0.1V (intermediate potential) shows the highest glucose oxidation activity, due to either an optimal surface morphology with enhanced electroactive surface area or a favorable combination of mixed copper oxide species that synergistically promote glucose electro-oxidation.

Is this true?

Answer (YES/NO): NO